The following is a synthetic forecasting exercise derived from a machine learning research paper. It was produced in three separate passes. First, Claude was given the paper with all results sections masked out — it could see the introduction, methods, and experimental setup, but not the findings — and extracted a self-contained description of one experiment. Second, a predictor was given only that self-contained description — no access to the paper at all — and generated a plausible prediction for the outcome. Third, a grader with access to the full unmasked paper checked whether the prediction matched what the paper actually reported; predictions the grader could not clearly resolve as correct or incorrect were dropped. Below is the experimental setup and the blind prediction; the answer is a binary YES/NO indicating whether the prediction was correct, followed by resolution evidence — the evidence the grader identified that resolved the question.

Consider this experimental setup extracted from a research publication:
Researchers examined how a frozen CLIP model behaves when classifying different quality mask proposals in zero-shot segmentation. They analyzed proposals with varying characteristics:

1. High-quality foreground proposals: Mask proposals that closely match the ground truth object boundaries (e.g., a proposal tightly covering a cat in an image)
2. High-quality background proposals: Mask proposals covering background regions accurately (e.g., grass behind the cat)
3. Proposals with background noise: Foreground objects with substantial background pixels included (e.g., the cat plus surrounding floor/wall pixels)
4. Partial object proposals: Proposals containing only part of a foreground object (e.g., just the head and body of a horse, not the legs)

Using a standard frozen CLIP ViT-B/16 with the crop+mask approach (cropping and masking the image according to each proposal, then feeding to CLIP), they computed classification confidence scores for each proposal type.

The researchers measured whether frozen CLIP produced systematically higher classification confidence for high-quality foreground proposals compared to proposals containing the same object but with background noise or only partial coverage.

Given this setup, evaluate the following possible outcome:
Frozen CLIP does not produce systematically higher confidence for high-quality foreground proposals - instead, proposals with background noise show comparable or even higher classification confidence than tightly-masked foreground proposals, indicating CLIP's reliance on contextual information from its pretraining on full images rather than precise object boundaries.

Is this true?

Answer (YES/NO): YES